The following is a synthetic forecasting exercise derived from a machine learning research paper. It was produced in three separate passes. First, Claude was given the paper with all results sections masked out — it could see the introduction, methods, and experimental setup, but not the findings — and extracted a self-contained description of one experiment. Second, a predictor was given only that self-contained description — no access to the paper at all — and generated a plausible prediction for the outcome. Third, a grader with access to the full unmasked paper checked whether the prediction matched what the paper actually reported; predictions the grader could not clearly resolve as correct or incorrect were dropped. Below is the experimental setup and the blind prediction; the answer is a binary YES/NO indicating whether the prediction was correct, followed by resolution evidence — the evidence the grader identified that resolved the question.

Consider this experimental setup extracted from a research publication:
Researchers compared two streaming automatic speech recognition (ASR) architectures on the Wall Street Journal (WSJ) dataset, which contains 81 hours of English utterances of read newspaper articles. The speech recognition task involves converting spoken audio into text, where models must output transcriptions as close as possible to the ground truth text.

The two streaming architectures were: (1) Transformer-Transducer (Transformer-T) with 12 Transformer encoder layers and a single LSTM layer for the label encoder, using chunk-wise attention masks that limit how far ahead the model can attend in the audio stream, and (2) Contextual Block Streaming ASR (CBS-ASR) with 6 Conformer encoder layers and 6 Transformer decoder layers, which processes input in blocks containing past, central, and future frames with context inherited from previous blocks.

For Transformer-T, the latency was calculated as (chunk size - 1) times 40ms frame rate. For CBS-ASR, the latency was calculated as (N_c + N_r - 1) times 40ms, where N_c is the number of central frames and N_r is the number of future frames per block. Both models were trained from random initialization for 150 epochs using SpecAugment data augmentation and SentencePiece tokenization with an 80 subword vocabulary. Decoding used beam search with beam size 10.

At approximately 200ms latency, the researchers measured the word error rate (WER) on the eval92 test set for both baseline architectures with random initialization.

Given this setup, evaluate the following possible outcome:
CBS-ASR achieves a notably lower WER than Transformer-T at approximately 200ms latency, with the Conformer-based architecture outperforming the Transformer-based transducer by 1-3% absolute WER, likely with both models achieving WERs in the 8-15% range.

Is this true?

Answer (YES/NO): NO